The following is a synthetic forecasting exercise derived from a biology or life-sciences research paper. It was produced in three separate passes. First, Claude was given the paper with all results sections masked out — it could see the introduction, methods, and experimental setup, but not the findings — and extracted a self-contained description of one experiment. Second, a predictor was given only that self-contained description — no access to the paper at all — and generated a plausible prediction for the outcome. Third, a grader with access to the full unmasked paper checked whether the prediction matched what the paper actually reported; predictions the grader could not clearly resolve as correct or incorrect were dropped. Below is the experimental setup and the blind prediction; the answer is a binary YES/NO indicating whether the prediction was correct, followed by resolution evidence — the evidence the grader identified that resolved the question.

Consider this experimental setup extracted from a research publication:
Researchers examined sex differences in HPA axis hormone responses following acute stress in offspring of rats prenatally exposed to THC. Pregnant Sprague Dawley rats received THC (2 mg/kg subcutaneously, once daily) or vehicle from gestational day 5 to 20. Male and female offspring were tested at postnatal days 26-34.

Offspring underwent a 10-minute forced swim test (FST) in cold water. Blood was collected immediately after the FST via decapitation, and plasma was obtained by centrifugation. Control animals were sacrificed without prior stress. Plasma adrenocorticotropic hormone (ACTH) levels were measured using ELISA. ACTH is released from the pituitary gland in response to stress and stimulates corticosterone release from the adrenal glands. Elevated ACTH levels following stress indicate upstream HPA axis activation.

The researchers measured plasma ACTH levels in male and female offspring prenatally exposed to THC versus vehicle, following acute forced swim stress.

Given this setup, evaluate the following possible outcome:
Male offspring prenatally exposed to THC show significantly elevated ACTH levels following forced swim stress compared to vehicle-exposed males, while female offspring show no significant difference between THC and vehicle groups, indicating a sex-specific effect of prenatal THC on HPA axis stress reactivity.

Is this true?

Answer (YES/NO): NO